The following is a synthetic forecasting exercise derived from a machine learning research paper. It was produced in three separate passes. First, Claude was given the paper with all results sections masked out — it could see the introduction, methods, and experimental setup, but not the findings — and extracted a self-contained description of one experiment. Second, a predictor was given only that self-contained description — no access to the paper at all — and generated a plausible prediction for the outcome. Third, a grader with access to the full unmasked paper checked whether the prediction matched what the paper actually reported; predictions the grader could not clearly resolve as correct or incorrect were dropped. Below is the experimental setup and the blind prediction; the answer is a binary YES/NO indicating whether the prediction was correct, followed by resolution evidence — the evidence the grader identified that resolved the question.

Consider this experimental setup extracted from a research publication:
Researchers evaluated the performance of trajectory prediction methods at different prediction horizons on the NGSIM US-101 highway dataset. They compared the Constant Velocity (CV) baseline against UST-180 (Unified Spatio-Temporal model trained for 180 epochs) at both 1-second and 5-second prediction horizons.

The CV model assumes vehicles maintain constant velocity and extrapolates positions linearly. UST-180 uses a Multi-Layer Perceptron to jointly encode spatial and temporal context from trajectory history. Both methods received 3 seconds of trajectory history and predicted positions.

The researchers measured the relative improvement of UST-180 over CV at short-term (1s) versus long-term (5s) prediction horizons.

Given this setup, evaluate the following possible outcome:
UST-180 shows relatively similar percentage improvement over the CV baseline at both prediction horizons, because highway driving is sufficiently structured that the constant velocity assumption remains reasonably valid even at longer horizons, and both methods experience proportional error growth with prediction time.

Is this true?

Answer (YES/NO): NO